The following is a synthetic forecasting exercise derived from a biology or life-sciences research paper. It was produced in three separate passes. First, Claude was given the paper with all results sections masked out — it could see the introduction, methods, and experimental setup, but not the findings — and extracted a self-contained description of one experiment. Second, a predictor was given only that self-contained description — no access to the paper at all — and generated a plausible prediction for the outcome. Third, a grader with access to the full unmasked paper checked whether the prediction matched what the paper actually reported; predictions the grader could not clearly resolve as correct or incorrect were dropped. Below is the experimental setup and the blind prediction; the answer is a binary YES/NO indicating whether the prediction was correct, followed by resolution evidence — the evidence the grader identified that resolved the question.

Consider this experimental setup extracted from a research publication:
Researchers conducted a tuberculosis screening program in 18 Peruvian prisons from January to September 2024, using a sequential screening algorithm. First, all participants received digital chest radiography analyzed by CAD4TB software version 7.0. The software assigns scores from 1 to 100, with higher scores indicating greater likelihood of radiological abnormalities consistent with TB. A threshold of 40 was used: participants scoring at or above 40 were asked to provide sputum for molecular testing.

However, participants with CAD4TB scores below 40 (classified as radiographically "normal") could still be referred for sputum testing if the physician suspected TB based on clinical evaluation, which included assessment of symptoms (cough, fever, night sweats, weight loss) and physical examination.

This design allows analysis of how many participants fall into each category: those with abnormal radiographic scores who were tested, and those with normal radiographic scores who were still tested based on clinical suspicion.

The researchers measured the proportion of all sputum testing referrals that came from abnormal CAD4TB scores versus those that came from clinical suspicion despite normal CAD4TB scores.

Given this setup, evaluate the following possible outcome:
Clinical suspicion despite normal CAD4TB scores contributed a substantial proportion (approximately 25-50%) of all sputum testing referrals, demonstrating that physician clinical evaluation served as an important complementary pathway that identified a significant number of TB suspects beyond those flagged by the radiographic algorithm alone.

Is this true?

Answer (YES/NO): NO